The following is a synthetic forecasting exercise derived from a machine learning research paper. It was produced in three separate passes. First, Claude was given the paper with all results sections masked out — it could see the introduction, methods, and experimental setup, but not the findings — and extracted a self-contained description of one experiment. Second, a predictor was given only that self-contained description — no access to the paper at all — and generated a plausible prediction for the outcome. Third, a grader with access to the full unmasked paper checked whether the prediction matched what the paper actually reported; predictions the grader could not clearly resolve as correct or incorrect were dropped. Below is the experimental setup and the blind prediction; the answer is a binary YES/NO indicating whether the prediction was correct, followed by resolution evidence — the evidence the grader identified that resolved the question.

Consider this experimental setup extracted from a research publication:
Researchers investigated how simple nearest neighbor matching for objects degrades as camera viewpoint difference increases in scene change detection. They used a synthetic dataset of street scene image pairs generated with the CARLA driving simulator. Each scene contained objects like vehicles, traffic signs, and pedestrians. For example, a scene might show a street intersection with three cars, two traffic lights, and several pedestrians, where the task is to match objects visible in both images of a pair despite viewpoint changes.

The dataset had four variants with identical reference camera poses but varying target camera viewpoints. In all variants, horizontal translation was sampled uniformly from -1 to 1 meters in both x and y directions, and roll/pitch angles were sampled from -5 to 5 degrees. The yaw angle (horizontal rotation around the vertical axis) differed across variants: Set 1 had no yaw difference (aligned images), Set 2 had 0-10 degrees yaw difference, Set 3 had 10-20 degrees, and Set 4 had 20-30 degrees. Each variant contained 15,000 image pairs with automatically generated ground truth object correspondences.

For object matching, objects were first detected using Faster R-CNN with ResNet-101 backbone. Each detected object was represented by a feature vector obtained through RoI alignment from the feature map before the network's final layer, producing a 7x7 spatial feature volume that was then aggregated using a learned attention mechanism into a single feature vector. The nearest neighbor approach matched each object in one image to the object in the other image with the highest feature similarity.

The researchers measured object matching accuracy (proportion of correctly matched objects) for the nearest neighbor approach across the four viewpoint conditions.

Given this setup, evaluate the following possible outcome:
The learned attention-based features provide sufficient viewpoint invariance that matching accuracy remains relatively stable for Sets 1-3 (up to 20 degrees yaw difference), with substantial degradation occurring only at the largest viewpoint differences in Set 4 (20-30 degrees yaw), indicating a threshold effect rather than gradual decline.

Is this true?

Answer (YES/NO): NO